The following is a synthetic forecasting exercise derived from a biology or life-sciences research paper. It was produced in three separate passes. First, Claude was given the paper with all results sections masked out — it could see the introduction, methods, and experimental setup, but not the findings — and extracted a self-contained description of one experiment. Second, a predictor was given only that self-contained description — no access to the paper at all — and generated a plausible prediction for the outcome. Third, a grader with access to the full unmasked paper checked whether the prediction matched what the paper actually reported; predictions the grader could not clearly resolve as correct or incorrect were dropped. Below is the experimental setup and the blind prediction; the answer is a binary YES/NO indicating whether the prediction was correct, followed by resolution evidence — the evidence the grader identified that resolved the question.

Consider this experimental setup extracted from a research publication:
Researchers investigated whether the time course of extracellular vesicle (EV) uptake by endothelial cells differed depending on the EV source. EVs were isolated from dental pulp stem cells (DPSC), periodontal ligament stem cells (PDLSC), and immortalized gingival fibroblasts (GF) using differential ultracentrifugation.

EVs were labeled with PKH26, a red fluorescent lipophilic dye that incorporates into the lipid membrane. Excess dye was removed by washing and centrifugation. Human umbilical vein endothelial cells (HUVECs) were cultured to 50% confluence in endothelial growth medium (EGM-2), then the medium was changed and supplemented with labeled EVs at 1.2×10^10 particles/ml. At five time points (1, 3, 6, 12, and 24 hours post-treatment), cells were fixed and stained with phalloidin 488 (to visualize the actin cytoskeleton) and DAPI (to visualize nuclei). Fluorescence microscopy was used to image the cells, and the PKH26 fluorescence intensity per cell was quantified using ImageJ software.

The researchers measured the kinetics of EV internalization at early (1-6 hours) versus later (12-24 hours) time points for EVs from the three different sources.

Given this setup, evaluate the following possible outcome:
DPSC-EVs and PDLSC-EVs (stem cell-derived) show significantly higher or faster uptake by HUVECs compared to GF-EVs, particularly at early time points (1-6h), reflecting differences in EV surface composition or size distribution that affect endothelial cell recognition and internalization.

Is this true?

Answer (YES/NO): NO